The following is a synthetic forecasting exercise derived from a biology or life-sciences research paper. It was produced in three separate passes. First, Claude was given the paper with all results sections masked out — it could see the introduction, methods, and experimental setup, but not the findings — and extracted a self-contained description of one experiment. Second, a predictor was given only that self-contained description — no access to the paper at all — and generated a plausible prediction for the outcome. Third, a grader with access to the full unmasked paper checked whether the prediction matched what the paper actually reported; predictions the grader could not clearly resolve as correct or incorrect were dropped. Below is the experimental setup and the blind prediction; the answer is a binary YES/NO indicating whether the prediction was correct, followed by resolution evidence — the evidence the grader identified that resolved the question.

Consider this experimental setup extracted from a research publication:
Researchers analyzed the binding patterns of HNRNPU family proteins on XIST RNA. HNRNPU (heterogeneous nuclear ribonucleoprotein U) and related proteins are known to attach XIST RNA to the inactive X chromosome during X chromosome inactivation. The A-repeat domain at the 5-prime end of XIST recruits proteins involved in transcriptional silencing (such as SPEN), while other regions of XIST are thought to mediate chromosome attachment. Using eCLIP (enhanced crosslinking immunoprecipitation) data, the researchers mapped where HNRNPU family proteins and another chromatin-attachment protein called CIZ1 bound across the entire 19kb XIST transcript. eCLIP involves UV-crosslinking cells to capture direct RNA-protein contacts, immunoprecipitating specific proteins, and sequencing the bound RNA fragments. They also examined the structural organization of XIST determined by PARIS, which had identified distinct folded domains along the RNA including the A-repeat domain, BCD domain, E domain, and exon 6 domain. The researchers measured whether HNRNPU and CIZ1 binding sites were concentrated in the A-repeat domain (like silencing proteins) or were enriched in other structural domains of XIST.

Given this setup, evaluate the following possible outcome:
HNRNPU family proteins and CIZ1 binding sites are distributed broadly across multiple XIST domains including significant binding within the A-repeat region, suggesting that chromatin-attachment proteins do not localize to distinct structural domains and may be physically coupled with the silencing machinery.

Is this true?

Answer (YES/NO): NO